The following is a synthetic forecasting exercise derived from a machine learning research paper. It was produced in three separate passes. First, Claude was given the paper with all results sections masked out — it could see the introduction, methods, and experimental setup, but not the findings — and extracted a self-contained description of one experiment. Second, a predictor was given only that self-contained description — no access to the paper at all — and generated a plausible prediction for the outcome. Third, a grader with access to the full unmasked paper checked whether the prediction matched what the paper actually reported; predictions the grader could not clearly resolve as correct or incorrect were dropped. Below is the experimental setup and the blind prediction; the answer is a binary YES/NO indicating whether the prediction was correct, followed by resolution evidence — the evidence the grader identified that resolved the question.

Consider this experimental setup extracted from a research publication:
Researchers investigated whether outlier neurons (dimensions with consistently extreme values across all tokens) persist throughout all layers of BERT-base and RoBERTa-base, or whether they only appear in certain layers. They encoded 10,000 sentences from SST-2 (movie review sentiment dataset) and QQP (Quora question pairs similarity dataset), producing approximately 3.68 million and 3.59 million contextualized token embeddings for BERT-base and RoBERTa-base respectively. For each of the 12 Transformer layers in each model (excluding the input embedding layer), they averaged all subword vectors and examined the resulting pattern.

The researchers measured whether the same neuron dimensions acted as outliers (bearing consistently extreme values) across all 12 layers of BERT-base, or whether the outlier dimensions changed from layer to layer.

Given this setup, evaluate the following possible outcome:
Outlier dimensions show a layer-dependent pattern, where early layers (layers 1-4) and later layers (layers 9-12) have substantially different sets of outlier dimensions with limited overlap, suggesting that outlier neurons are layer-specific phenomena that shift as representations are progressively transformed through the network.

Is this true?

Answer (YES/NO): NO